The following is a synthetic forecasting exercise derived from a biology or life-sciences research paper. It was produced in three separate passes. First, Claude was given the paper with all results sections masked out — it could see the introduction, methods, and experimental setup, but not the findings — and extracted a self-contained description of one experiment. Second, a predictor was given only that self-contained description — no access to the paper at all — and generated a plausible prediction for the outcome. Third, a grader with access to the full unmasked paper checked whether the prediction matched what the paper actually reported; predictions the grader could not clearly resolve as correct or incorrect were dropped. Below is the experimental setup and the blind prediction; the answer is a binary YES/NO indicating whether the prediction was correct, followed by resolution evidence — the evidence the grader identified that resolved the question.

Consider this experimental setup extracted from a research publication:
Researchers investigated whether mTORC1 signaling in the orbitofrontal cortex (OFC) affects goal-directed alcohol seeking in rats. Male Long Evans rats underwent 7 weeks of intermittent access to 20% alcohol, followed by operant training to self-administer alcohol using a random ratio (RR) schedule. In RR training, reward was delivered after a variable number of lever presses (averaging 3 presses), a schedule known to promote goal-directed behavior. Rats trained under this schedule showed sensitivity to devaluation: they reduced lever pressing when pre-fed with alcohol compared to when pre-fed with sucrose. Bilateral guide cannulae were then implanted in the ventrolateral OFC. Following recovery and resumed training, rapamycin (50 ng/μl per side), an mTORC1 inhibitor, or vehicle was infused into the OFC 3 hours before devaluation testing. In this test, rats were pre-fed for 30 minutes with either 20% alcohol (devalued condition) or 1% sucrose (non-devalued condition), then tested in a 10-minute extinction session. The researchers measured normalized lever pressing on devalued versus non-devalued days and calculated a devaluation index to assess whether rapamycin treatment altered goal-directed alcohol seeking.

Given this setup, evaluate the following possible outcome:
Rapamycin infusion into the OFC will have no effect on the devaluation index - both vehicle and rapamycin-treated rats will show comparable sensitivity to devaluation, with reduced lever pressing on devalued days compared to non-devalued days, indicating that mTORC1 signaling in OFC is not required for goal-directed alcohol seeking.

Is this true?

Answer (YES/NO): YES